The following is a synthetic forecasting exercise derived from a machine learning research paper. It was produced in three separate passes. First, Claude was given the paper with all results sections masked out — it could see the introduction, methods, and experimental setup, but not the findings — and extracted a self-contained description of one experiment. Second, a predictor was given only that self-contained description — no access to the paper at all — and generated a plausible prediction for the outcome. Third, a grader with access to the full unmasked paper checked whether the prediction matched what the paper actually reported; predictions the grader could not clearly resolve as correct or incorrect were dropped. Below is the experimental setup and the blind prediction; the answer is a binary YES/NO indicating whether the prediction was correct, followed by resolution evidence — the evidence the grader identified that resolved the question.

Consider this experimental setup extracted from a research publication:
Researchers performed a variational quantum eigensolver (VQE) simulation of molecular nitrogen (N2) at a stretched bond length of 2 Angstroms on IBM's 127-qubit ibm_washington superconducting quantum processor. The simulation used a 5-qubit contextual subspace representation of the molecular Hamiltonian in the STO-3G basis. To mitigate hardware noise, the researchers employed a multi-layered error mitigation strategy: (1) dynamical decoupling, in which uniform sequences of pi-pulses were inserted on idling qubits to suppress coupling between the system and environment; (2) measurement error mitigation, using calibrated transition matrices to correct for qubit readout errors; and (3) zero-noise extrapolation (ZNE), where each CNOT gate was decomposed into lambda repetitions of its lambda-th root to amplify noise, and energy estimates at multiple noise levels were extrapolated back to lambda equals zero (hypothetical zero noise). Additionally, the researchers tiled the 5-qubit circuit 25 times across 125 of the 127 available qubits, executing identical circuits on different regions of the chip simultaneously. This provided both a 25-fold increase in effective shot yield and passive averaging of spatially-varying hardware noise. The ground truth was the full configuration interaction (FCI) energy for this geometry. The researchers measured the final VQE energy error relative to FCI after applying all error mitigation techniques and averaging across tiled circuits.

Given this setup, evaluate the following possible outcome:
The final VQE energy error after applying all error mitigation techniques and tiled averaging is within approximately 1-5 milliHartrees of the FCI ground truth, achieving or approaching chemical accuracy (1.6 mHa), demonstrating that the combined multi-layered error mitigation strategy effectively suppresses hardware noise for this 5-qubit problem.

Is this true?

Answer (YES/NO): NO